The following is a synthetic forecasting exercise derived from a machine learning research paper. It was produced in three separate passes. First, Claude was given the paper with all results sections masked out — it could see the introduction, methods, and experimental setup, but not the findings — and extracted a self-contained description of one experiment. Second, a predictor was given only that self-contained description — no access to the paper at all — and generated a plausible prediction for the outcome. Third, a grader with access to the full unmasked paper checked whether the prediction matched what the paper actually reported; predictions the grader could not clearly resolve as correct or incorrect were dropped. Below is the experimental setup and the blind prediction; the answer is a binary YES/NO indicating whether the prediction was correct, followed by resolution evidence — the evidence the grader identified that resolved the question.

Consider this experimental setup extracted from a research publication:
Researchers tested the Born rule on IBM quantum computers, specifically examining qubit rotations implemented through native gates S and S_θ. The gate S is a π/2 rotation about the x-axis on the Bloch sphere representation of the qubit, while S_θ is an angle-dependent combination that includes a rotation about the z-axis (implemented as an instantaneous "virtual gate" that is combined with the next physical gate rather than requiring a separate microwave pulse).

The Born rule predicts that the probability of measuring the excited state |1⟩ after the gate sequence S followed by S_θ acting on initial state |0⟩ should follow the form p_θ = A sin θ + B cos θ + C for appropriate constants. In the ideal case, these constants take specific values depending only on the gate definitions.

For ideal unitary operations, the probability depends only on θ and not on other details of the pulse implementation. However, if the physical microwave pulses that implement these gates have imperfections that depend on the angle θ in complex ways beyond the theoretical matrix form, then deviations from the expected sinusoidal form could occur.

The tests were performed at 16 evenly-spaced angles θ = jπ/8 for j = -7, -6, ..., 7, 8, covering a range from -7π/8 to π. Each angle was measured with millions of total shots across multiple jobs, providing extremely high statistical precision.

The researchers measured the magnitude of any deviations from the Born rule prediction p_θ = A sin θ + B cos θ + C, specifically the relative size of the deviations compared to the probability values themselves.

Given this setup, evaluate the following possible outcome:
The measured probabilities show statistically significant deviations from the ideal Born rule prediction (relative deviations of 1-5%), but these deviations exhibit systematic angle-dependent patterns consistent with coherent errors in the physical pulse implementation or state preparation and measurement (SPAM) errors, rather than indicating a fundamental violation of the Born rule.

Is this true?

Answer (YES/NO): NO